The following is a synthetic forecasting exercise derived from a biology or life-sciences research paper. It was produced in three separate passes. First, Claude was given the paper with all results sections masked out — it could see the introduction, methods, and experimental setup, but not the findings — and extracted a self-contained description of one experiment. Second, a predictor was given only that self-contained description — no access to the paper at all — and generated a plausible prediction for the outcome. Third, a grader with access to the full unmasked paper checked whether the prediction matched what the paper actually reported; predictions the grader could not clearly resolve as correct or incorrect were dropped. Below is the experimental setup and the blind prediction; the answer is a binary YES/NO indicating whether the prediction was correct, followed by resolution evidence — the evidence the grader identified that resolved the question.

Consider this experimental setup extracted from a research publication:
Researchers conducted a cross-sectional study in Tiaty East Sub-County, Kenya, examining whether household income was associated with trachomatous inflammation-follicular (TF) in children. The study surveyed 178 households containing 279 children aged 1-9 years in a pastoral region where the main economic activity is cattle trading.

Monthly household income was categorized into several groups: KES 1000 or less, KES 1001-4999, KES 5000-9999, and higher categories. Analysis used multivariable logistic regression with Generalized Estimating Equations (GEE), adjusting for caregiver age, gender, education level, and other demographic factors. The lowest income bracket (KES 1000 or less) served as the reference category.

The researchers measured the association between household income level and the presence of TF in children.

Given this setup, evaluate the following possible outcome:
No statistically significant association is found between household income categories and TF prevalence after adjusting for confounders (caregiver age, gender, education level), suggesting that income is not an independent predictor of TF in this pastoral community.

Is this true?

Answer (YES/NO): NO